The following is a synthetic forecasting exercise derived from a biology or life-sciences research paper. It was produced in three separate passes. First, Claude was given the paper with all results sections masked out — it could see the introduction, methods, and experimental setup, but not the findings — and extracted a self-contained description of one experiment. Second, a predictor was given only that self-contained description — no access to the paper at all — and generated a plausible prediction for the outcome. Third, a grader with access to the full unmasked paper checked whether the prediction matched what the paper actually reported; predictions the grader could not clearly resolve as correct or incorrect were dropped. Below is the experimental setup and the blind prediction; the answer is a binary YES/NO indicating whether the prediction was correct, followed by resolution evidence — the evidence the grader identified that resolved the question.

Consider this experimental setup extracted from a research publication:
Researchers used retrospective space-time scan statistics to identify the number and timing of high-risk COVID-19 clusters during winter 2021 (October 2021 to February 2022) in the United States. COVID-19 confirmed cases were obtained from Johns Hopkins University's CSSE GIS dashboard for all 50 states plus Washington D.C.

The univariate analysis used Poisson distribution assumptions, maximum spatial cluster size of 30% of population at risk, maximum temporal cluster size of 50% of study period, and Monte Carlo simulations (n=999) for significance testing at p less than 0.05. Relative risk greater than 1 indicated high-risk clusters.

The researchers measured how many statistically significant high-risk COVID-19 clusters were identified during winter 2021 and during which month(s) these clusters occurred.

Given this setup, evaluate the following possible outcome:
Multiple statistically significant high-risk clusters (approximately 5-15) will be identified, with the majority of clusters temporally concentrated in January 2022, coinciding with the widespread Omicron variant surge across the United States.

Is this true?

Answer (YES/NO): NO